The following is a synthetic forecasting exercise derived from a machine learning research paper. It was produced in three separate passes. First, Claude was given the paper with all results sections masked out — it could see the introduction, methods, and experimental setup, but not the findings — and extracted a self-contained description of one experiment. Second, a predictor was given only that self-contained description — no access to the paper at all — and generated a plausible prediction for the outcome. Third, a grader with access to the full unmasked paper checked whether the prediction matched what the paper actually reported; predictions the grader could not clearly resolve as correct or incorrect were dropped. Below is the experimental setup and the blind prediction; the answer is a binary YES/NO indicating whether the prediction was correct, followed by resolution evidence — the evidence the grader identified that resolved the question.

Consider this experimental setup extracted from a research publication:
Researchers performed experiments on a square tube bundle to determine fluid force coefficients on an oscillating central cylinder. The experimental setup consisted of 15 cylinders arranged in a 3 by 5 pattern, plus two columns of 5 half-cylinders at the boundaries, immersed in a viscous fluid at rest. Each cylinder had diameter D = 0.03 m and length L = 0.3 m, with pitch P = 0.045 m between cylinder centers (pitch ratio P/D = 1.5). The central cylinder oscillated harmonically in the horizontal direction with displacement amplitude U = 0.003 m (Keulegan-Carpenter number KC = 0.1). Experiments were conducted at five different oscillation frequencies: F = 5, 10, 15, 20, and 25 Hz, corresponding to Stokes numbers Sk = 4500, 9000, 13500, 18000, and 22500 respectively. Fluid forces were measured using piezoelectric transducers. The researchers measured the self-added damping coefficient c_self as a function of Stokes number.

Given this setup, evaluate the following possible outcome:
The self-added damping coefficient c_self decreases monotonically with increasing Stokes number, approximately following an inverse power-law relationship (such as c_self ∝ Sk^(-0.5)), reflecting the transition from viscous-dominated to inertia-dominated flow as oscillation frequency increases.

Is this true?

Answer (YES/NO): YES